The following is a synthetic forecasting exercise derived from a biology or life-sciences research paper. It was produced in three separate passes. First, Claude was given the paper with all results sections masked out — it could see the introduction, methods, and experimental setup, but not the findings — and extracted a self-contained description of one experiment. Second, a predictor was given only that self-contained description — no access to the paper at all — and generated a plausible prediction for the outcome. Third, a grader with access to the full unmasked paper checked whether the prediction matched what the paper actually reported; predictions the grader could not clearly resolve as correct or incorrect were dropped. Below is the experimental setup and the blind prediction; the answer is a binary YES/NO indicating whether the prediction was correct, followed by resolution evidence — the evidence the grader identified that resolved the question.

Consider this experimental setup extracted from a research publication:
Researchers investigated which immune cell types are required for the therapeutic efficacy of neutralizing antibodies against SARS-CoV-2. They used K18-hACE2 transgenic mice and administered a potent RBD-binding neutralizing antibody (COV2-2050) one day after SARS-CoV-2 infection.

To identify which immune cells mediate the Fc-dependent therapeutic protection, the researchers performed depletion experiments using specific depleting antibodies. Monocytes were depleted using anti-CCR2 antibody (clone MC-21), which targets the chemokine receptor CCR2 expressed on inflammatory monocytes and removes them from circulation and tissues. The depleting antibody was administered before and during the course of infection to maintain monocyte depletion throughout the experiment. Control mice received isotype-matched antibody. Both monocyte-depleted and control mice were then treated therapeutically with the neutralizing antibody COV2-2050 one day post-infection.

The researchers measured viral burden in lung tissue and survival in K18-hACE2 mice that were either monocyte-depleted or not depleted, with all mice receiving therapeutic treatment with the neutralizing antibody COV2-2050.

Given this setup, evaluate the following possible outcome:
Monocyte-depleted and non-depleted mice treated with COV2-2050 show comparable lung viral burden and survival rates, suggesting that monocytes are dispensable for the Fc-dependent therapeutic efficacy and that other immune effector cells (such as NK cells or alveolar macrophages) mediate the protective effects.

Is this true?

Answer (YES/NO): NO